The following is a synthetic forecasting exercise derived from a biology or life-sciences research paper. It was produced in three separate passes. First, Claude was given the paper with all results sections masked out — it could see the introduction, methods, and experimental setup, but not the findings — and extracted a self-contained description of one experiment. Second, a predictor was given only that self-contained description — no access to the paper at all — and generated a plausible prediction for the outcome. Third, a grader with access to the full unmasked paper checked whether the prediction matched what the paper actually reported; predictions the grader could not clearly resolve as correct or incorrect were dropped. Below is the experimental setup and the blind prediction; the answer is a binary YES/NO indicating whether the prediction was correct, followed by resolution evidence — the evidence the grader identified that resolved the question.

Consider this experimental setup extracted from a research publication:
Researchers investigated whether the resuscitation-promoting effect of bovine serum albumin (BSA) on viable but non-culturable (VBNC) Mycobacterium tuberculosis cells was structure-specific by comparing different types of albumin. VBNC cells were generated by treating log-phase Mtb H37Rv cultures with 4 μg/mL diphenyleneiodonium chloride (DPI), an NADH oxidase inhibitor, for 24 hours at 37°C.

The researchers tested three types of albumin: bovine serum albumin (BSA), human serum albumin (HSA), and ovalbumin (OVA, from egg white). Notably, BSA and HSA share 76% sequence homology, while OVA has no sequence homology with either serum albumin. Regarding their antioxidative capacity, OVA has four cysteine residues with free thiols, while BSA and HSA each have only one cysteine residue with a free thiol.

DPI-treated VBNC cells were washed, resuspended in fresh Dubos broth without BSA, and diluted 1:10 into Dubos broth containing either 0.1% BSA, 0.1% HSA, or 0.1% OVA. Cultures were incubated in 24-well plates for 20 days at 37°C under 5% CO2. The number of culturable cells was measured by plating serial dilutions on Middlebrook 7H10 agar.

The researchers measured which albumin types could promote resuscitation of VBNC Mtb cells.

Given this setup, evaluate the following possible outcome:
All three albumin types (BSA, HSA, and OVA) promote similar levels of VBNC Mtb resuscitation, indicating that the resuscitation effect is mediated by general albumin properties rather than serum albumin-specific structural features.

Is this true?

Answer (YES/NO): NO